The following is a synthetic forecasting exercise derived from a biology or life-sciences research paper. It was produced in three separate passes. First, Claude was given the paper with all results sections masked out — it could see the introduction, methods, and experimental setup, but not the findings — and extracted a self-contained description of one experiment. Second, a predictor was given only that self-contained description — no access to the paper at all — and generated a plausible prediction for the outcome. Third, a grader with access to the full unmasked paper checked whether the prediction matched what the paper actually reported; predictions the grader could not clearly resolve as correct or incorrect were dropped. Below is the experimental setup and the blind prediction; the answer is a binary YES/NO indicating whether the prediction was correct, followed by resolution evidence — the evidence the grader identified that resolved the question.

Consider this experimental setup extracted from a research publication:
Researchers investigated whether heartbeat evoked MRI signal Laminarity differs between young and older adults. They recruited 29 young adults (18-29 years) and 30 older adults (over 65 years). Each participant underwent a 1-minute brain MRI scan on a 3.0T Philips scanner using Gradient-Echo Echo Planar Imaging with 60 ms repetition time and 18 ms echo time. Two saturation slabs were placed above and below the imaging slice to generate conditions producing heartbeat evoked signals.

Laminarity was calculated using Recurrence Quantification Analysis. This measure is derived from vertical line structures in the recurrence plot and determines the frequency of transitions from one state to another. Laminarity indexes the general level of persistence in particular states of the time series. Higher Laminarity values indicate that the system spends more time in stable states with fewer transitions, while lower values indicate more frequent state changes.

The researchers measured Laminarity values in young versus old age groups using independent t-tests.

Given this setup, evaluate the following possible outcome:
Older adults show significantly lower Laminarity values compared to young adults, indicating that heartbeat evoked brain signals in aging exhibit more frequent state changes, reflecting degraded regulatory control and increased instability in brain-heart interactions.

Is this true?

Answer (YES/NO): NO